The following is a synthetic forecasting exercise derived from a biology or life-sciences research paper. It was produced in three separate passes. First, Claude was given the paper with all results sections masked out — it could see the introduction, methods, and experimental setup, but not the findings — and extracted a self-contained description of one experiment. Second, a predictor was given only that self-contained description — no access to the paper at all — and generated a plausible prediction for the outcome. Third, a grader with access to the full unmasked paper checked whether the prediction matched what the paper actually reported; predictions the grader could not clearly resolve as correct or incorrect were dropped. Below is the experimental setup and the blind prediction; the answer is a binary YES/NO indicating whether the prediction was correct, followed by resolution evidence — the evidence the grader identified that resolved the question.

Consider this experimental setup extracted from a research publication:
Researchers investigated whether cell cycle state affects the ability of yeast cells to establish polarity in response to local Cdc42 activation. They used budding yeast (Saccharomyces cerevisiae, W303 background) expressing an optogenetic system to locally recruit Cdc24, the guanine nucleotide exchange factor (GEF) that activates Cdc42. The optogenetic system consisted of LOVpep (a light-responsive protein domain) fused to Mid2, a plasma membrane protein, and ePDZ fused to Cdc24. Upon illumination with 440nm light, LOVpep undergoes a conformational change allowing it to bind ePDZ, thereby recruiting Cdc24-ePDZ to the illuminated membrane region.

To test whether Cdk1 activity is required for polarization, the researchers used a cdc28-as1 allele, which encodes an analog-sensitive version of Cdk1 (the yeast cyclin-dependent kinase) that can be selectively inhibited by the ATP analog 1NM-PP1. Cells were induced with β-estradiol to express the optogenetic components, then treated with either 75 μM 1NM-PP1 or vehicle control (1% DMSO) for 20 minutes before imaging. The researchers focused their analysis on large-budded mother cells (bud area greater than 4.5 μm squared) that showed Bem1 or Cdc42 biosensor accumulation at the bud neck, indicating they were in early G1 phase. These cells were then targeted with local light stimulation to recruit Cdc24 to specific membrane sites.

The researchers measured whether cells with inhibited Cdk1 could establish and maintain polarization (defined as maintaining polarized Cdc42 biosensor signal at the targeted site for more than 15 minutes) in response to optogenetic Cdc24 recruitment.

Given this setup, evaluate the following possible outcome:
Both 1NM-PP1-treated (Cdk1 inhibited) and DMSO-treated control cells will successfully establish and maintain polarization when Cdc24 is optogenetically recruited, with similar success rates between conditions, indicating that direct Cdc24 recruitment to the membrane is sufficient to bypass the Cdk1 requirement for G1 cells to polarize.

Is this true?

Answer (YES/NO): NO